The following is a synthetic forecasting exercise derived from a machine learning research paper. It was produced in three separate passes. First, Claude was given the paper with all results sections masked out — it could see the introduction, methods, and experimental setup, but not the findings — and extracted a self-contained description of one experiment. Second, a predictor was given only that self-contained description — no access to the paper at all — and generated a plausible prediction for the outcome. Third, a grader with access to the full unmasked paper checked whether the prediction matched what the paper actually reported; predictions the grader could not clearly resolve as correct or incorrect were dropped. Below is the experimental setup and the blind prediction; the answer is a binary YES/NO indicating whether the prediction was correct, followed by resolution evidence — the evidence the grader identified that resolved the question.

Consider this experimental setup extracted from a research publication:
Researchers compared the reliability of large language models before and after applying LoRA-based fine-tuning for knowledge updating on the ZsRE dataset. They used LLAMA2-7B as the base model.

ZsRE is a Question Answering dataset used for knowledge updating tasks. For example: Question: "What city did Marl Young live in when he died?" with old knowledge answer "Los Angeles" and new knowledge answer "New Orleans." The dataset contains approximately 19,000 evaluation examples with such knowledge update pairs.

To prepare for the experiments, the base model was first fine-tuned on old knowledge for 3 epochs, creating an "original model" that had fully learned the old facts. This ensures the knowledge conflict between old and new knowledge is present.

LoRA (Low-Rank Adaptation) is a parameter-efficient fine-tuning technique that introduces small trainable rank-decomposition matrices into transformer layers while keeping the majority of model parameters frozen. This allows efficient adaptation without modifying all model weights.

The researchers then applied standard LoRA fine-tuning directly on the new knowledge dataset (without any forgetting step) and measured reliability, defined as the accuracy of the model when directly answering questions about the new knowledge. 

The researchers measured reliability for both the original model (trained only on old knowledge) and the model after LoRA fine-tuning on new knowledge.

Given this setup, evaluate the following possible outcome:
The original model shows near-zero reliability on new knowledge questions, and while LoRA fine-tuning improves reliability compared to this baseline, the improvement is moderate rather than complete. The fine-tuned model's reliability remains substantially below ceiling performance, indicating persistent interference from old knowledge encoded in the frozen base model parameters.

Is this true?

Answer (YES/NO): NO